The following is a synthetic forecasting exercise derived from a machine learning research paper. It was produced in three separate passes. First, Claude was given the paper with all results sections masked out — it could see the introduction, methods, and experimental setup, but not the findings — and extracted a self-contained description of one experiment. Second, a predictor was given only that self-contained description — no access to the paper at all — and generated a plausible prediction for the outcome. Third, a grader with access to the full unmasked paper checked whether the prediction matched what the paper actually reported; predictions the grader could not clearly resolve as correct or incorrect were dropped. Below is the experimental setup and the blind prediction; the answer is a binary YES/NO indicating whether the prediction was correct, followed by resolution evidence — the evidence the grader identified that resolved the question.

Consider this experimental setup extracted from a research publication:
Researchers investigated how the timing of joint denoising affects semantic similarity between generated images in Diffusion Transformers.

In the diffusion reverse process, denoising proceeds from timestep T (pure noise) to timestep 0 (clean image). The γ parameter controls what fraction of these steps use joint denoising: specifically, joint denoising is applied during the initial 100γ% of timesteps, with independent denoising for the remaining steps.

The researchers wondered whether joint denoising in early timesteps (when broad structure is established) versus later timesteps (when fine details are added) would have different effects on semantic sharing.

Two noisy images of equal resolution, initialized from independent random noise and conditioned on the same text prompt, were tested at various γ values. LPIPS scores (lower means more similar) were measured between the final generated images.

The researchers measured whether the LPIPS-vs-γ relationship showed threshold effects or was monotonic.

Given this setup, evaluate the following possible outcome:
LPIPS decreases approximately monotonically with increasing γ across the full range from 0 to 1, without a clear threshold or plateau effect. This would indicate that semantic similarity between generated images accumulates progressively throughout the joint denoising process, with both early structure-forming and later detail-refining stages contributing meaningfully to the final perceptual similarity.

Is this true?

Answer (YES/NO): YES